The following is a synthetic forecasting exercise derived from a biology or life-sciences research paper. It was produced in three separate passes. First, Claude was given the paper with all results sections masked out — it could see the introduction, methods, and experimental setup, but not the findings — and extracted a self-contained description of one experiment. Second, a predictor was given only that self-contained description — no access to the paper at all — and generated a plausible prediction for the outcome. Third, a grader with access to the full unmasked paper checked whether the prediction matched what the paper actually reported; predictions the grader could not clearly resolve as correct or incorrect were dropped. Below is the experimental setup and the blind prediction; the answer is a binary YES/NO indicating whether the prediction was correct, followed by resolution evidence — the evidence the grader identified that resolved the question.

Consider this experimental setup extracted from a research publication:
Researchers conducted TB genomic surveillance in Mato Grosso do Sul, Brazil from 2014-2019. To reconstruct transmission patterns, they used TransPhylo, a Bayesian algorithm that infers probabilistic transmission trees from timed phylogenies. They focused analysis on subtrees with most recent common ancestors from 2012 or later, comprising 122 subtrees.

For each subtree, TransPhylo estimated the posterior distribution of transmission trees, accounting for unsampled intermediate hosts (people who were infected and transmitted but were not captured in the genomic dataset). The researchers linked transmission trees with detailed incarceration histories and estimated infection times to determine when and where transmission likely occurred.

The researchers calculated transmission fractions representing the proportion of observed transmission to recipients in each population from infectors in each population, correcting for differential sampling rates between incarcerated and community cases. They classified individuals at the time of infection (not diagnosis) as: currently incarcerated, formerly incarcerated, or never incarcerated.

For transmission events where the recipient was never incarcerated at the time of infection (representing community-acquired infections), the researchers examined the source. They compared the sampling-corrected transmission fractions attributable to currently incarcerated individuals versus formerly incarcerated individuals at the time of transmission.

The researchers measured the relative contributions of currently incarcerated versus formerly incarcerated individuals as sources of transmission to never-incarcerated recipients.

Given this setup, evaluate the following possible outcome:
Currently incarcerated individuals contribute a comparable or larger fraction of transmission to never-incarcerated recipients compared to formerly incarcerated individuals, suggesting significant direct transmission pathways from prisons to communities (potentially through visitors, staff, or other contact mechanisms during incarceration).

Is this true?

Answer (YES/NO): YES